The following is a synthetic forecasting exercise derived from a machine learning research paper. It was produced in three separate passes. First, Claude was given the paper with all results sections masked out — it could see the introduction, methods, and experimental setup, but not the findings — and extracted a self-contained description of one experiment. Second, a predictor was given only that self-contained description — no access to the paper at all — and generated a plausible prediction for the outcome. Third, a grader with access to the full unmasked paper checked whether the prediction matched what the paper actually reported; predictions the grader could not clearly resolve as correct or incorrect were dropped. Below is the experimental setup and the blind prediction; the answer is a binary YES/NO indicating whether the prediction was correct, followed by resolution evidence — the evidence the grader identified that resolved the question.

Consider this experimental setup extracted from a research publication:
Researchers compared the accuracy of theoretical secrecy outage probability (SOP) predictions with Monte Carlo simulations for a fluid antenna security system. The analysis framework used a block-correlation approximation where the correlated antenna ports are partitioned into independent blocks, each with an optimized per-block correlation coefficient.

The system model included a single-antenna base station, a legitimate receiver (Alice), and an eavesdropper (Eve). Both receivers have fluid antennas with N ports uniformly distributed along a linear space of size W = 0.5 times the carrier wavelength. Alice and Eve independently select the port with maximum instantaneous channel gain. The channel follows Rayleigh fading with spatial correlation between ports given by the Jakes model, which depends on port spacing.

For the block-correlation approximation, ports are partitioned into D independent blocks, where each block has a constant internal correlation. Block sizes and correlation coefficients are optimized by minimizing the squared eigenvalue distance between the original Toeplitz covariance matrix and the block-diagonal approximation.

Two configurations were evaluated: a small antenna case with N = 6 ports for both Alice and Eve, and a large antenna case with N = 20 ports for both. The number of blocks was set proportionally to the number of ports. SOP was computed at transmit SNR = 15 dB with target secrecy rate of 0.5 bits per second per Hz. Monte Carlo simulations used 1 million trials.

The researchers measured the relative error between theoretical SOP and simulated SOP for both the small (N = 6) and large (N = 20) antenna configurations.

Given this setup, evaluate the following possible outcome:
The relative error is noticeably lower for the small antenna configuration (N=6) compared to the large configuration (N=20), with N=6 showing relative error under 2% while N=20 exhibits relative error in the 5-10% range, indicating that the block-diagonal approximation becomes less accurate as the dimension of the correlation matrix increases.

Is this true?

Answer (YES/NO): NO